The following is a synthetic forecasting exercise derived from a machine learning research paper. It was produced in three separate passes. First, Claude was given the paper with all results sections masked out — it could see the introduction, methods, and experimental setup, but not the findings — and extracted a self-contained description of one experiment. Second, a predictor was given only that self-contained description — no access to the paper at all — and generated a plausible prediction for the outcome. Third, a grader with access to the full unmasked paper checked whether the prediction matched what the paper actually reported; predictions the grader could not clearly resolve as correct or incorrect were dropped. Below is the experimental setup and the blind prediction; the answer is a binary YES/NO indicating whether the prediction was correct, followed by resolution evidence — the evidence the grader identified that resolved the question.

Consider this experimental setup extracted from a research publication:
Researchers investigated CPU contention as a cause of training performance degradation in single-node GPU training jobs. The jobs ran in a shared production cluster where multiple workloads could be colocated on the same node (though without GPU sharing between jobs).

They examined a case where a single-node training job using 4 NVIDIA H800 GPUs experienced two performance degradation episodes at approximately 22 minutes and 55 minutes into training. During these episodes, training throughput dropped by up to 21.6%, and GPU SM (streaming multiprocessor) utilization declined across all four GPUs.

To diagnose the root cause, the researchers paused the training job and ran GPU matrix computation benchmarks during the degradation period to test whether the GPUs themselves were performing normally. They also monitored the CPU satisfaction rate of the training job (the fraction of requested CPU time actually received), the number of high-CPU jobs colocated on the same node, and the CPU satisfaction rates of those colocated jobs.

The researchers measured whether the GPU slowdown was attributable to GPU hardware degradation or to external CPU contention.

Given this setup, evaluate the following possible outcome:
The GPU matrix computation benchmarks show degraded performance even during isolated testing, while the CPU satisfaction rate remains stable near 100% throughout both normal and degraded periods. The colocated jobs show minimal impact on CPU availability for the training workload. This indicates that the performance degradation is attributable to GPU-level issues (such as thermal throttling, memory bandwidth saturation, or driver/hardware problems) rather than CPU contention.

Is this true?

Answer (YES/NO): NO